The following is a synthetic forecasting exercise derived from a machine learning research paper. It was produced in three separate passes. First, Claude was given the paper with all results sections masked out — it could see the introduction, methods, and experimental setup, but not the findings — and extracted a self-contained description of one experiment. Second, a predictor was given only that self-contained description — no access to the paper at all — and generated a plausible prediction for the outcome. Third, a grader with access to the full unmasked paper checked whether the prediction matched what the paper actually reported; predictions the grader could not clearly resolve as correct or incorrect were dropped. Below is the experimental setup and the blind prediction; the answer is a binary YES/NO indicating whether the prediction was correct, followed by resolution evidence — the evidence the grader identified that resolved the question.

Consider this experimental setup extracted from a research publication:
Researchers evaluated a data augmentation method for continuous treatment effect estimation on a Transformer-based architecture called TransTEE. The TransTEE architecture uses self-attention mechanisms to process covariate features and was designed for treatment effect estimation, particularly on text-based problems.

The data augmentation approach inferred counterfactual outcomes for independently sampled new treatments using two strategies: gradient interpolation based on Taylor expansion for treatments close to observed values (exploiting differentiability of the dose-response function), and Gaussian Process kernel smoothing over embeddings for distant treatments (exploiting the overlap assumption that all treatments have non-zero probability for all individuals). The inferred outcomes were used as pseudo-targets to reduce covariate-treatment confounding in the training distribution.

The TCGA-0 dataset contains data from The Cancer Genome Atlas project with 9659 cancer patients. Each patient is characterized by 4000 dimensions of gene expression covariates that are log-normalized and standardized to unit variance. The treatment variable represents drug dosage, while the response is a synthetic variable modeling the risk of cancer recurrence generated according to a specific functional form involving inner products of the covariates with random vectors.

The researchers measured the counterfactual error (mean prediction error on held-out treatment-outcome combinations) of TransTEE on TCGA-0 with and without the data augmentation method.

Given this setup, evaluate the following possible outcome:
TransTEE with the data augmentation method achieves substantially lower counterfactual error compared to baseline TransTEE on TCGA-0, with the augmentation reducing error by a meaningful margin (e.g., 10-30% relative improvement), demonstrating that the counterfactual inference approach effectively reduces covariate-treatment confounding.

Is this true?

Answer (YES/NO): NO